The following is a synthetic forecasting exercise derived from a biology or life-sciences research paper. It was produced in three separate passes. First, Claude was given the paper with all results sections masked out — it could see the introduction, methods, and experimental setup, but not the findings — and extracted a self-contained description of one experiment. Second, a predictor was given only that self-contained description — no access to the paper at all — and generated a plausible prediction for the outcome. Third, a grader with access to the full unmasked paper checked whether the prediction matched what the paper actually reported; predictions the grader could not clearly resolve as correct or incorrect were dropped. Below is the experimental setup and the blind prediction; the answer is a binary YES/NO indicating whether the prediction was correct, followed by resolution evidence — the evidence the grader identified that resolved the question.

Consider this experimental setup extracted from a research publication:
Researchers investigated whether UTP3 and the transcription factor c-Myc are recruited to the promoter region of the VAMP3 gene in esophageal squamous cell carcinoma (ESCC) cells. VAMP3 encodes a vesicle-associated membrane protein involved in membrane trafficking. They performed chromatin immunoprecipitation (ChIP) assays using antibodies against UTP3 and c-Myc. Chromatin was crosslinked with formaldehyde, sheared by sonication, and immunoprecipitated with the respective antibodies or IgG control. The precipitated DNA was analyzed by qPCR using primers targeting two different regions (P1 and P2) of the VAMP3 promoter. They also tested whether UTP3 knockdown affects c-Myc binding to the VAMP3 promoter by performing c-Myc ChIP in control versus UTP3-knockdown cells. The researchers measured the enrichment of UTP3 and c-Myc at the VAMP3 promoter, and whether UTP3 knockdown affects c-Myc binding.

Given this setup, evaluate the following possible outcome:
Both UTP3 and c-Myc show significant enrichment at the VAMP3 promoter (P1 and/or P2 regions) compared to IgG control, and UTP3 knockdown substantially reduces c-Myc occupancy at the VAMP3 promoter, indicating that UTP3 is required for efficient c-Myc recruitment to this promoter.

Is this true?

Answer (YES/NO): YES